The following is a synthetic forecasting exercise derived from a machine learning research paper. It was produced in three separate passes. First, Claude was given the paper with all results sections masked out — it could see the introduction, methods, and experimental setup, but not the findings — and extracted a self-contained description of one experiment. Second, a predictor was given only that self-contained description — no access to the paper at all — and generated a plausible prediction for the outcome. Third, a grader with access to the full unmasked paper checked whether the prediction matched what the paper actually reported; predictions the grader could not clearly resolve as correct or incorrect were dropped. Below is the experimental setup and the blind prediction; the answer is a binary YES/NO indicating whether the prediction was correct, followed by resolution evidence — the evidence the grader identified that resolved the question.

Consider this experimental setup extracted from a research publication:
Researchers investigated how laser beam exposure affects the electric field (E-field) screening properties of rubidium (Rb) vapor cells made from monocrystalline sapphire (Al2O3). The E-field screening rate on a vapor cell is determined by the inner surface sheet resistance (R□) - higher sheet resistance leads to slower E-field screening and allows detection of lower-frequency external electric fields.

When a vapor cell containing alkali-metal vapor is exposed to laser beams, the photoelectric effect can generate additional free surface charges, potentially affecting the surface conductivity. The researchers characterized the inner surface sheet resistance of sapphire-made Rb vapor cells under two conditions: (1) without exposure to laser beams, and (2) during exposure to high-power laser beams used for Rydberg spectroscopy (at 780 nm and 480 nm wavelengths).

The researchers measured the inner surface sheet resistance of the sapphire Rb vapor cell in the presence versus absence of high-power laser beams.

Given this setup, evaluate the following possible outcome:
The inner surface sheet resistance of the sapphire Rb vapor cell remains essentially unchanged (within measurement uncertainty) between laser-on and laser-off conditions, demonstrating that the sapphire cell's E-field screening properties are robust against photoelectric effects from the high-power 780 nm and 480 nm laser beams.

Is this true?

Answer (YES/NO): NO